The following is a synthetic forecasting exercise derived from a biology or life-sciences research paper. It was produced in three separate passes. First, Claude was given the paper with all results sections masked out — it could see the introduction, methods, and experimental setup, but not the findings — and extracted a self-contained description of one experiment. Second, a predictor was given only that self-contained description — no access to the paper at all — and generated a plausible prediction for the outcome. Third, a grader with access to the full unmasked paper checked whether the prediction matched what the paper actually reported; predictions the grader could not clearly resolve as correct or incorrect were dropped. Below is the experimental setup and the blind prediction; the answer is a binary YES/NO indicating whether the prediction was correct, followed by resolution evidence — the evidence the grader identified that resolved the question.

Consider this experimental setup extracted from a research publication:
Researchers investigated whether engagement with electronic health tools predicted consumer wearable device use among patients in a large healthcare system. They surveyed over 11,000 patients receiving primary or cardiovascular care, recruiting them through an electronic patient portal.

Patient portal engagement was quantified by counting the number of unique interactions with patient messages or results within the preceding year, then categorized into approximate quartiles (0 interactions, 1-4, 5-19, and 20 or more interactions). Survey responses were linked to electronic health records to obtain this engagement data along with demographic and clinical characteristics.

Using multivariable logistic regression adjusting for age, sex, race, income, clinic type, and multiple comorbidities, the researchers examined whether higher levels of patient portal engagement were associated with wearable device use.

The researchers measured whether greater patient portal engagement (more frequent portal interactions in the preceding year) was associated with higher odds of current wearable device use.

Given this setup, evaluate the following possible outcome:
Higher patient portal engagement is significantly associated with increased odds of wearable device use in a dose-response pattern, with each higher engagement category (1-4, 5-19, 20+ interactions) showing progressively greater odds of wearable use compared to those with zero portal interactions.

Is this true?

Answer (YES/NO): NO